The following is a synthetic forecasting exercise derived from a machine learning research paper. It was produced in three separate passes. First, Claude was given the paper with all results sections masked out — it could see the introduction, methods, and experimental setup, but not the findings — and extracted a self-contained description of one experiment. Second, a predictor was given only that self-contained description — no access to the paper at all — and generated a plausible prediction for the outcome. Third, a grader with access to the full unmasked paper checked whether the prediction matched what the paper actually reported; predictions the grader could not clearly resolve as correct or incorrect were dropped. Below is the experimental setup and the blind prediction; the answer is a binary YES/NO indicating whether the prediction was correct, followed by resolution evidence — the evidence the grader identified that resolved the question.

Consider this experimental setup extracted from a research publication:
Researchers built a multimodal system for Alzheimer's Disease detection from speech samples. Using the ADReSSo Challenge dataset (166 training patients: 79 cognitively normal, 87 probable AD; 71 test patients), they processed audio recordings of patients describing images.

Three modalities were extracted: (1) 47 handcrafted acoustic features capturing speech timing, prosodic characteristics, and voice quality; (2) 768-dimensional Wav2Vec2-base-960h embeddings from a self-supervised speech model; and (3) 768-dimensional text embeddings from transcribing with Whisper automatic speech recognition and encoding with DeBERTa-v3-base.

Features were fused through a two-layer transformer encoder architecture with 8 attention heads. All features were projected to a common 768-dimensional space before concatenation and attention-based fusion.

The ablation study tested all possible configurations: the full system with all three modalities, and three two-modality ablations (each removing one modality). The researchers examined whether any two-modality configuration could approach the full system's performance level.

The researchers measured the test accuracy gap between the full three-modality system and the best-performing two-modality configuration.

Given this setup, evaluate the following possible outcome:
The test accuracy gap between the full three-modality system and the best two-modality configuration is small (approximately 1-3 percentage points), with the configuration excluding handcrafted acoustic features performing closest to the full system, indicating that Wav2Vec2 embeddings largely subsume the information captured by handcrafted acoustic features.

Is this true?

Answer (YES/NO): NO